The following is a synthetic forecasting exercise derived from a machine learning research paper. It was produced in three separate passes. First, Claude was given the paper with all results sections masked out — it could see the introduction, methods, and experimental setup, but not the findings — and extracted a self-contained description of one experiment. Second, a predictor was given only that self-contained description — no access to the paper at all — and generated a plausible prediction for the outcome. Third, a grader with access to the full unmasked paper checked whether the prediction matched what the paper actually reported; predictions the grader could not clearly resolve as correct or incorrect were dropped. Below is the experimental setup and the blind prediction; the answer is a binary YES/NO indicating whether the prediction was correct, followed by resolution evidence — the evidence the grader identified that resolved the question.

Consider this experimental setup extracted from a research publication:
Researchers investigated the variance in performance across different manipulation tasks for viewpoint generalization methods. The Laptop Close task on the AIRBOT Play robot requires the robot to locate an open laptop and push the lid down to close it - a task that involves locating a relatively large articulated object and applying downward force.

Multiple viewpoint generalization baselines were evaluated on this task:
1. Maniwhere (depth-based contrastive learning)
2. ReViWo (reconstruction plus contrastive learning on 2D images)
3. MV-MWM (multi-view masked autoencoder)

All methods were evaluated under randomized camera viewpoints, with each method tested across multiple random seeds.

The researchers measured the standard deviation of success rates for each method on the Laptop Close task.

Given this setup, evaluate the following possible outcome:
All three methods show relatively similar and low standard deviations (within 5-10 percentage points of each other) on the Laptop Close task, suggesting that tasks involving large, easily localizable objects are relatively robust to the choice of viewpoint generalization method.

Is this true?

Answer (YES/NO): NO